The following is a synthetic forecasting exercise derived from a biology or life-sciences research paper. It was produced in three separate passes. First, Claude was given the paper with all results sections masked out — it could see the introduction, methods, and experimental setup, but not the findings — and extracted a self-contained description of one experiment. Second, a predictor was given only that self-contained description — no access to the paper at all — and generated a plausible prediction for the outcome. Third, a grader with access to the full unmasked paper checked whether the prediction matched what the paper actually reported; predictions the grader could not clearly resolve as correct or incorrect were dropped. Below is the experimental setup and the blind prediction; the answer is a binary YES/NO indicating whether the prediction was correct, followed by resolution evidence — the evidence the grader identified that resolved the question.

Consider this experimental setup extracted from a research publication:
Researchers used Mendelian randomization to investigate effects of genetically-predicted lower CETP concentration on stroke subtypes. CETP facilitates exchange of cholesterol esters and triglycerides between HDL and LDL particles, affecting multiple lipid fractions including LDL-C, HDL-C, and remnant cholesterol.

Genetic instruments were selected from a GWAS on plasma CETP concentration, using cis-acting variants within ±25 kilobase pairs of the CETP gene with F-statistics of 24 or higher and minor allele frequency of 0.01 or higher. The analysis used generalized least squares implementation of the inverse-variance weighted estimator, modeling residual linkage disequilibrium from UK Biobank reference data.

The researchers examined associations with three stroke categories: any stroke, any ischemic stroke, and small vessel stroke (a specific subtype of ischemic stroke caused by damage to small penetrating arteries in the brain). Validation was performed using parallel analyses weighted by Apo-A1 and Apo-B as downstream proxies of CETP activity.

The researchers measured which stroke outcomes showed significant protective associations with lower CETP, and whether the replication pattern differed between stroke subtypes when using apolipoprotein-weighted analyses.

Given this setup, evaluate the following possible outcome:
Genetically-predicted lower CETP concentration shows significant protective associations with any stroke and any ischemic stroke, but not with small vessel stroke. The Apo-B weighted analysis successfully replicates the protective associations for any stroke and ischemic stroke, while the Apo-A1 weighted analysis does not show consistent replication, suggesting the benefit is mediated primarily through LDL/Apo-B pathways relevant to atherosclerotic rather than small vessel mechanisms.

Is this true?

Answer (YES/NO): NO